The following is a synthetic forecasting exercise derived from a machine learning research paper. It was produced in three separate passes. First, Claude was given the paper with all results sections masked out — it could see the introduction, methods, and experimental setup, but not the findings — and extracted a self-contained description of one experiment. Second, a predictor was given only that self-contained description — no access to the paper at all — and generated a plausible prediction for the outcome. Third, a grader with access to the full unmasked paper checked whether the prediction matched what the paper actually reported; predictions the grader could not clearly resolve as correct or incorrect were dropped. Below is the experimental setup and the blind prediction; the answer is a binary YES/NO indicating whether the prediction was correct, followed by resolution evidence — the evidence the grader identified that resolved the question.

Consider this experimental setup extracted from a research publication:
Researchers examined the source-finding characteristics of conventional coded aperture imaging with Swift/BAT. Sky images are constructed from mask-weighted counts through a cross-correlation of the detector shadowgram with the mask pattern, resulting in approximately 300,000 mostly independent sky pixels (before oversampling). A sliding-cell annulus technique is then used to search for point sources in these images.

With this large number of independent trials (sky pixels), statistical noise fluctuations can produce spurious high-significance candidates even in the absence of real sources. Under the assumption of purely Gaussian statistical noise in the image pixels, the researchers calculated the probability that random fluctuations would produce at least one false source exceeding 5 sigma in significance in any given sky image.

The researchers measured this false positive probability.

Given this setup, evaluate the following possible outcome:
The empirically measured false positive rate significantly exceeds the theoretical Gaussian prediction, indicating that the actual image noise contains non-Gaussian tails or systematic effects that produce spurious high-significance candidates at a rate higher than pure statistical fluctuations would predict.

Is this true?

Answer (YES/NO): NO